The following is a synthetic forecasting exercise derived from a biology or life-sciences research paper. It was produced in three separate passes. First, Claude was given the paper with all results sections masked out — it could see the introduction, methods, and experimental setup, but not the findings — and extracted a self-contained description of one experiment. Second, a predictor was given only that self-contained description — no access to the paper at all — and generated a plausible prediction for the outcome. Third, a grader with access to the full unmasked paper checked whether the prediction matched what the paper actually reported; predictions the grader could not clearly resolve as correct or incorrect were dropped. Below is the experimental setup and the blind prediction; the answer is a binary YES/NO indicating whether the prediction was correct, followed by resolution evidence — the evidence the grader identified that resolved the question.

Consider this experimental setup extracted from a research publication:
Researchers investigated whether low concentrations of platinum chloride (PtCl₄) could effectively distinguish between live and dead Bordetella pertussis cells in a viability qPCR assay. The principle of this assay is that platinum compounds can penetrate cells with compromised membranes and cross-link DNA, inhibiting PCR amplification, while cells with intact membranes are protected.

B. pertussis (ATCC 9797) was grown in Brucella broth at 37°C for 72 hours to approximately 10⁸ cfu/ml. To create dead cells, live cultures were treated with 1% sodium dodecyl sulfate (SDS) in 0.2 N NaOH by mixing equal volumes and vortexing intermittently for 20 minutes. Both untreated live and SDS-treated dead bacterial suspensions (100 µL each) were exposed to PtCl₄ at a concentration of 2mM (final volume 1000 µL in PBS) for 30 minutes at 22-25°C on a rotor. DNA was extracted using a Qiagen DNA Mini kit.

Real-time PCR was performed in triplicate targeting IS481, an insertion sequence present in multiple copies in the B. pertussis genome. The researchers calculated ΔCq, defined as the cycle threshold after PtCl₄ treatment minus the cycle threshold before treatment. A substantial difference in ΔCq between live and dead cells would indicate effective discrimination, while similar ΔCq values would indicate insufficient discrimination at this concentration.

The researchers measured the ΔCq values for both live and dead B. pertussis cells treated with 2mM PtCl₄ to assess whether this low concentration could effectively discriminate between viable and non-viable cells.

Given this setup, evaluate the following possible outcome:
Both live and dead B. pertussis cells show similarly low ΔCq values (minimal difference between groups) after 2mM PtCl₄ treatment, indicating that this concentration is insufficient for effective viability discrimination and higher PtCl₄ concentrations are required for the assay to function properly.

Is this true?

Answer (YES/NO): YES